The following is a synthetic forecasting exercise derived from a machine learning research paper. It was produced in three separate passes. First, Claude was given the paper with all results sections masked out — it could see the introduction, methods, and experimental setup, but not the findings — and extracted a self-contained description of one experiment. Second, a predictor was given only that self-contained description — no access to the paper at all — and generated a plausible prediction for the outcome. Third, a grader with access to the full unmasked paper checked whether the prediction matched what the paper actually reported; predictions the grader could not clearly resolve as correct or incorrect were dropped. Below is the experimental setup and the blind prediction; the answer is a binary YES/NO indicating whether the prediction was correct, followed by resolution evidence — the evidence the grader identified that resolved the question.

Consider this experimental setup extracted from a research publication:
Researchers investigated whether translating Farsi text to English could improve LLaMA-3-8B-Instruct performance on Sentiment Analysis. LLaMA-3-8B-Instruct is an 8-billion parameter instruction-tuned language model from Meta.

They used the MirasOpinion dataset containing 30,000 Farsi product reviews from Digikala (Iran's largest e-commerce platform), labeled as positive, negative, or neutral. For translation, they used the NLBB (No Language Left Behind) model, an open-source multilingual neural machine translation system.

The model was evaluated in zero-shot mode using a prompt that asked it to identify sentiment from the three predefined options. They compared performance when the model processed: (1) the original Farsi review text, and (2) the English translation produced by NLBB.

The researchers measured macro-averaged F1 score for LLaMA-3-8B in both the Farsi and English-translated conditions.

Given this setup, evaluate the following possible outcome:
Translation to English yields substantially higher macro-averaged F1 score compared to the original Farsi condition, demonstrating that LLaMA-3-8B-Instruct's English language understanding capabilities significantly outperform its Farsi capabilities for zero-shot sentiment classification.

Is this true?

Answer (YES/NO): NO